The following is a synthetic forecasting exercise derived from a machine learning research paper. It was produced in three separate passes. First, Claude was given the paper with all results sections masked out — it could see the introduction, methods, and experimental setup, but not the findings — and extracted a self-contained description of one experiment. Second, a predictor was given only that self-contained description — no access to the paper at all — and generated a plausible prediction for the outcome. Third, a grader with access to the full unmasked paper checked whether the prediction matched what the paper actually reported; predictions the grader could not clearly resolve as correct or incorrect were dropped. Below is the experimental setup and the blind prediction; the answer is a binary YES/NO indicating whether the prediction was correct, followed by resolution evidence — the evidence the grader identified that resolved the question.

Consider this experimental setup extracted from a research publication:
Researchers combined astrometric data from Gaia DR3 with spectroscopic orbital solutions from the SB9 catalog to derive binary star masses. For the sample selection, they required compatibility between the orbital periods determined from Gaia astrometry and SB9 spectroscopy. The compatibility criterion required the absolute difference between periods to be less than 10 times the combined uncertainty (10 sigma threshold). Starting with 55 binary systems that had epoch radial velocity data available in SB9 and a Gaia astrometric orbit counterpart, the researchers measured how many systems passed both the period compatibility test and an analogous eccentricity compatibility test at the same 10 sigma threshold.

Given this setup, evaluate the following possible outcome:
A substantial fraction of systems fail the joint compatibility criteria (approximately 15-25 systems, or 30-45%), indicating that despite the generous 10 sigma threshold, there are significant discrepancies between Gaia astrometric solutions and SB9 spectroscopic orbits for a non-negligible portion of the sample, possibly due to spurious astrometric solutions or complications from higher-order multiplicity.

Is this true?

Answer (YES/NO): NO